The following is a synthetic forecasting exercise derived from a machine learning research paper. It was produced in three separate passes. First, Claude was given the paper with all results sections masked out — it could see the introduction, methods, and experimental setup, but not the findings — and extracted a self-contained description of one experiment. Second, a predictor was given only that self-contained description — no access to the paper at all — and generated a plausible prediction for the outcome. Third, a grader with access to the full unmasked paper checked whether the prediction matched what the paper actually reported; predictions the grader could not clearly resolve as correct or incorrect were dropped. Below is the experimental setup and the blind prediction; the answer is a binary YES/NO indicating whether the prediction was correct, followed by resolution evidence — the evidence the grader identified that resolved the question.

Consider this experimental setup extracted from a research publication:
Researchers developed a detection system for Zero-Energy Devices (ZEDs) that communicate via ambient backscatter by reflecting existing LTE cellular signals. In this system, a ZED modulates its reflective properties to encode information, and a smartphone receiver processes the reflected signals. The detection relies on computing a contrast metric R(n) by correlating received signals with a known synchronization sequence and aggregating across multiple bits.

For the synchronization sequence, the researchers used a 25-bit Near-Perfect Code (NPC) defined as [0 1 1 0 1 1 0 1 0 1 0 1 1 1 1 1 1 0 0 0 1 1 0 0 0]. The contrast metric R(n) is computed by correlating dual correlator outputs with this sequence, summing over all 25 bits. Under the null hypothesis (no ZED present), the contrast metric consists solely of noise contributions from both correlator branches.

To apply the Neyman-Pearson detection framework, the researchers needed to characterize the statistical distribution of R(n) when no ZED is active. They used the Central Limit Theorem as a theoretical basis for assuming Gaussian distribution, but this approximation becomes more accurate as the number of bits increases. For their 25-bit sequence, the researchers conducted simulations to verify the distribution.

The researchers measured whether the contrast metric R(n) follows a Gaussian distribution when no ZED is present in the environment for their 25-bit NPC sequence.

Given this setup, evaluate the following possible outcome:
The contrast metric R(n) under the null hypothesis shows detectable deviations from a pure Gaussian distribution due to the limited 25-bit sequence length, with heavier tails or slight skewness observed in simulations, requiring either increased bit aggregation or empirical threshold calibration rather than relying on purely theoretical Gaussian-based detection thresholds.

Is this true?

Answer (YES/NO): NO